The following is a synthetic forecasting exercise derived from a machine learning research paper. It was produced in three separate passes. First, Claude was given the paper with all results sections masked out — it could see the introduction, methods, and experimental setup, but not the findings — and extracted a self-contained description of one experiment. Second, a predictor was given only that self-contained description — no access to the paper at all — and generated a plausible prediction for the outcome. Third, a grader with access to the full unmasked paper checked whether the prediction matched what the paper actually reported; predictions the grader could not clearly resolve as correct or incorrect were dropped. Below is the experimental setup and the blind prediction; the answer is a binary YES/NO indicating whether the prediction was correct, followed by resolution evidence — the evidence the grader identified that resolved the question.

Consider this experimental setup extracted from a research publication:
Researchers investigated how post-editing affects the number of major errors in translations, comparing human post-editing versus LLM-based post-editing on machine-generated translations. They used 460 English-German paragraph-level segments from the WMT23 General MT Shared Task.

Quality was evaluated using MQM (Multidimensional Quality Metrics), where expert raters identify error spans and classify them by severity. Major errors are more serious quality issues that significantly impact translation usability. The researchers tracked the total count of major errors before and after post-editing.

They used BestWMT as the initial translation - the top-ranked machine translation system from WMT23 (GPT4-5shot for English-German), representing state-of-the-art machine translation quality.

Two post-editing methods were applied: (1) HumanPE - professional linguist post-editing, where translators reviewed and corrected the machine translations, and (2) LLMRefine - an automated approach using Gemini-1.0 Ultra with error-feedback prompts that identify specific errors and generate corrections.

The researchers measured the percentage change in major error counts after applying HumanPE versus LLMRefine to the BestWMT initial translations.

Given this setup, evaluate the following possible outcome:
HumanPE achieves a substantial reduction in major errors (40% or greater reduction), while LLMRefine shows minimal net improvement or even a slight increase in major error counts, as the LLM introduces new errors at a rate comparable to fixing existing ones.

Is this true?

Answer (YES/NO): NO